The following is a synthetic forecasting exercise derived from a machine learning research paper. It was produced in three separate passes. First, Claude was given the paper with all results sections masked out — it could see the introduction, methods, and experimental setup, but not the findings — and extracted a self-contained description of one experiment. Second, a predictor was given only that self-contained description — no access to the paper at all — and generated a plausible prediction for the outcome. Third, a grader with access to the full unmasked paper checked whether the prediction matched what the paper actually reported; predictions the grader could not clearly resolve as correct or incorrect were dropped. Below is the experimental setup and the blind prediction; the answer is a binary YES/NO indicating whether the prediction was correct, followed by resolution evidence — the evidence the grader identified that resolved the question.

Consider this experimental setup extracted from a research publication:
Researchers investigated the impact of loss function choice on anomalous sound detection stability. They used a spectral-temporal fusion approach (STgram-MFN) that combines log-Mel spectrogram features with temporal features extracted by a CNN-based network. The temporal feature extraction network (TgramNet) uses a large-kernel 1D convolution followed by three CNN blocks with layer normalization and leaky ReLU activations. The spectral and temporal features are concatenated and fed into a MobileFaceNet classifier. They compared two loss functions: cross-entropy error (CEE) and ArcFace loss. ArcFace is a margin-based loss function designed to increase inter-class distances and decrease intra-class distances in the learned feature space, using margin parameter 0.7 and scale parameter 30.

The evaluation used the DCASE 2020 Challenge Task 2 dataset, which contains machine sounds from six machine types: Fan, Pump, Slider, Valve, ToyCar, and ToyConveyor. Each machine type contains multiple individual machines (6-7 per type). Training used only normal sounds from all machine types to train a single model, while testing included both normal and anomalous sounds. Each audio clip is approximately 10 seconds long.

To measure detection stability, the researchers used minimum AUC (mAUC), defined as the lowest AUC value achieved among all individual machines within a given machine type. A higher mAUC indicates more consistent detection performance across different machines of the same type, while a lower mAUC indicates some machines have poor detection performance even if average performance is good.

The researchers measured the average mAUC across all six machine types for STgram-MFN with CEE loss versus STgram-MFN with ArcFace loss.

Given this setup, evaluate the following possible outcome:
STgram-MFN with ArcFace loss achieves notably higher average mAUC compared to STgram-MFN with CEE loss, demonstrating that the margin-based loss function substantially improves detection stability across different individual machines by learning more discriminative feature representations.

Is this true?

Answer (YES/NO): YES